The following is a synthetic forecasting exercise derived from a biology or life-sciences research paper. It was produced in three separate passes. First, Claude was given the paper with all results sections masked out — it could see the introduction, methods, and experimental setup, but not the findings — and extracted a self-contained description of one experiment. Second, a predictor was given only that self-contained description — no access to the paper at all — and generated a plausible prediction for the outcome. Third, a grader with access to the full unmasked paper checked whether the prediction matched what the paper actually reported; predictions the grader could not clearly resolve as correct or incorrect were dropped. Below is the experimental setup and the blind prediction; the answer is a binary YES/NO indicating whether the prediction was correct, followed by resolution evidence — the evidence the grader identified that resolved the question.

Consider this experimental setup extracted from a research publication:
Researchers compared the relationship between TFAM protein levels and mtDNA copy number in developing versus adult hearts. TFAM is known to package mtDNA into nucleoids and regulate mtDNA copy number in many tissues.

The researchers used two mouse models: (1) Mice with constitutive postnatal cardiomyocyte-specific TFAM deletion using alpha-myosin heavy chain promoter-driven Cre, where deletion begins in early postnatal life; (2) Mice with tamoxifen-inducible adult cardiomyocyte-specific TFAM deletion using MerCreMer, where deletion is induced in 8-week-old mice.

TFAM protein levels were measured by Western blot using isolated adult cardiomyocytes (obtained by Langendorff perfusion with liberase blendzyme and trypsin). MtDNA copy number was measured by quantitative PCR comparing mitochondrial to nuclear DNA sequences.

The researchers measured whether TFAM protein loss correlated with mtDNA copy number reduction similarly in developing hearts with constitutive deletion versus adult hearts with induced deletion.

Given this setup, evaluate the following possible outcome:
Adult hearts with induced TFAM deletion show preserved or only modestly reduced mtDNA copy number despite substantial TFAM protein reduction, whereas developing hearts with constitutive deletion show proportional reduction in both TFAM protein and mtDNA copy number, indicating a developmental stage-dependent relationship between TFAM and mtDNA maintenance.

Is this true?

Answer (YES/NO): YES